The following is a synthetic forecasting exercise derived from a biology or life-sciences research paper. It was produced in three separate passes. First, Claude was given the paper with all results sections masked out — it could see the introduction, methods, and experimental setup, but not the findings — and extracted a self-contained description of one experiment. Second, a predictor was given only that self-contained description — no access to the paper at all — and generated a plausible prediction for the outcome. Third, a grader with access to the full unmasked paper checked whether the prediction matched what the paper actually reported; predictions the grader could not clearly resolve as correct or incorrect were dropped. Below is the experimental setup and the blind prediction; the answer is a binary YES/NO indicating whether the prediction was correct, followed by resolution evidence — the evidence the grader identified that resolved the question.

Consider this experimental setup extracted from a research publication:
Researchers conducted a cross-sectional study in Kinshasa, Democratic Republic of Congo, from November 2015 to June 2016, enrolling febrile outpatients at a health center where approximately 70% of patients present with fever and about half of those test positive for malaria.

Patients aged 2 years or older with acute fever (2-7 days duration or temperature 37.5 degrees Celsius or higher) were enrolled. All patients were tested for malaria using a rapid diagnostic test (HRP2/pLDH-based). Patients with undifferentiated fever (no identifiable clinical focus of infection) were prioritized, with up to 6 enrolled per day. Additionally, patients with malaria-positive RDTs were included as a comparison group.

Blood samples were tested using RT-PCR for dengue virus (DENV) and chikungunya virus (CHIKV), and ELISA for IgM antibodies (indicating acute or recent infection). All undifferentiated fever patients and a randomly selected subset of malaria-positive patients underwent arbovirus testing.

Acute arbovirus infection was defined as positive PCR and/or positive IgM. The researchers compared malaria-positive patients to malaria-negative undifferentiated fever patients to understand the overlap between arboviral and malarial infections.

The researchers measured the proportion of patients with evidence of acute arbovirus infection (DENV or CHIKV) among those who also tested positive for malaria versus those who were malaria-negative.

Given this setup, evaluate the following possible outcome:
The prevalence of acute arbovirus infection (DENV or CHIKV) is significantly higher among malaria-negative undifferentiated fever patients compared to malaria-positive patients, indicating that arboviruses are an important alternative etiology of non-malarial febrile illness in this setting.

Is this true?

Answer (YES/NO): NO